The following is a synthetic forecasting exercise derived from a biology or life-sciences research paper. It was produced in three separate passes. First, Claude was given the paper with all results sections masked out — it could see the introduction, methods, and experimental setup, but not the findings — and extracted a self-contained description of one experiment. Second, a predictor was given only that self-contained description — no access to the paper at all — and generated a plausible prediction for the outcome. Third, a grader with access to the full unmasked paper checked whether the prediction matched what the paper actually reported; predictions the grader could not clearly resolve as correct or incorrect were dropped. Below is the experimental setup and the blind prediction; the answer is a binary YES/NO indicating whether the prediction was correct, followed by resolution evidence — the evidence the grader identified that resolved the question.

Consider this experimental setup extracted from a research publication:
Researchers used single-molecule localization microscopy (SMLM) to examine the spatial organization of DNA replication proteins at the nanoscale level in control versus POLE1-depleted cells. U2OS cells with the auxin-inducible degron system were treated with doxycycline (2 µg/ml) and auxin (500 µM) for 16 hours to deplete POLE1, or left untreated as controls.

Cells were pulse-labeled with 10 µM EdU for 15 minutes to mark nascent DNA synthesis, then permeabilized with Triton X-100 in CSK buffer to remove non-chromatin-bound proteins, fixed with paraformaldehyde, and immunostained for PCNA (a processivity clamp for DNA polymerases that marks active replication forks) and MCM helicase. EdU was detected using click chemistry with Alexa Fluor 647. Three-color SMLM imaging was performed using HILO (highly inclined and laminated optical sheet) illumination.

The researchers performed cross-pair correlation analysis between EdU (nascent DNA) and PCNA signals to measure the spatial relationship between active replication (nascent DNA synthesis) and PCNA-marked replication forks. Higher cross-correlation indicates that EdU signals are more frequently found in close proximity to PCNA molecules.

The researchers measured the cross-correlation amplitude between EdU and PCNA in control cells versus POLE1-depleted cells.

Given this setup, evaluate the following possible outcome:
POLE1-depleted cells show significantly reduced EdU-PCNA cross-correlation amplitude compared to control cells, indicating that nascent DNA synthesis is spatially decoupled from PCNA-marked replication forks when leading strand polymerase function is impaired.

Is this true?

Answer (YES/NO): YES